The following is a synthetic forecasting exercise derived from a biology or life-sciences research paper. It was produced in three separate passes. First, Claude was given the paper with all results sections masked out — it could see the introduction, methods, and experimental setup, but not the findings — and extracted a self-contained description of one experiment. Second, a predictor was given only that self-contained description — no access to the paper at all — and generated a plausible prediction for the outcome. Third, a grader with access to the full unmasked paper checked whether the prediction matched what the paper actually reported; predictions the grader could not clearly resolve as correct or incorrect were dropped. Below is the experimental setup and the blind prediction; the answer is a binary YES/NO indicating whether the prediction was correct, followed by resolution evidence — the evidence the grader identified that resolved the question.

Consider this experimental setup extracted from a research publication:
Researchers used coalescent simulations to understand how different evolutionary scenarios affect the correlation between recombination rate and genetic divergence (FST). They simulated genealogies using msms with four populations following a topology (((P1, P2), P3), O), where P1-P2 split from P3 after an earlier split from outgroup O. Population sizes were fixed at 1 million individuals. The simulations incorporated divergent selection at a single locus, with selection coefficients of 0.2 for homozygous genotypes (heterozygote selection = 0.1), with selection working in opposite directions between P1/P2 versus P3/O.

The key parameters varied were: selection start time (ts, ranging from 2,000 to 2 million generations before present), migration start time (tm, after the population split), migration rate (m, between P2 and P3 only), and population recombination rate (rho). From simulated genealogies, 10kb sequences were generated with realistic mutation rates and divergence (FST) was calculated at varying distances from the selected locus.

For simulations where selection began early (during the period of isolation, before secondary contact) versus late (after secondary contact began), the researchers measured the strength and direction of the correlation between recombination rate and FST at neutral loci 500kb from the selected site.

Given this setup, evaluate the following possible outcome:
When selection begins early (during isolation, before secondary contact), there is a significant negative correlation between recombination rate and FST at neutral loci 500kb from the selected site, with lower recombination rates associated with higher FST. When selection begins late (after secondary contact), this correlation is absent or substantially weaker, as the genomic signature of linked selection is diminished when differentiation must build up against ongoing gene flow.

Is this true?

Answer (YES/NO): NO